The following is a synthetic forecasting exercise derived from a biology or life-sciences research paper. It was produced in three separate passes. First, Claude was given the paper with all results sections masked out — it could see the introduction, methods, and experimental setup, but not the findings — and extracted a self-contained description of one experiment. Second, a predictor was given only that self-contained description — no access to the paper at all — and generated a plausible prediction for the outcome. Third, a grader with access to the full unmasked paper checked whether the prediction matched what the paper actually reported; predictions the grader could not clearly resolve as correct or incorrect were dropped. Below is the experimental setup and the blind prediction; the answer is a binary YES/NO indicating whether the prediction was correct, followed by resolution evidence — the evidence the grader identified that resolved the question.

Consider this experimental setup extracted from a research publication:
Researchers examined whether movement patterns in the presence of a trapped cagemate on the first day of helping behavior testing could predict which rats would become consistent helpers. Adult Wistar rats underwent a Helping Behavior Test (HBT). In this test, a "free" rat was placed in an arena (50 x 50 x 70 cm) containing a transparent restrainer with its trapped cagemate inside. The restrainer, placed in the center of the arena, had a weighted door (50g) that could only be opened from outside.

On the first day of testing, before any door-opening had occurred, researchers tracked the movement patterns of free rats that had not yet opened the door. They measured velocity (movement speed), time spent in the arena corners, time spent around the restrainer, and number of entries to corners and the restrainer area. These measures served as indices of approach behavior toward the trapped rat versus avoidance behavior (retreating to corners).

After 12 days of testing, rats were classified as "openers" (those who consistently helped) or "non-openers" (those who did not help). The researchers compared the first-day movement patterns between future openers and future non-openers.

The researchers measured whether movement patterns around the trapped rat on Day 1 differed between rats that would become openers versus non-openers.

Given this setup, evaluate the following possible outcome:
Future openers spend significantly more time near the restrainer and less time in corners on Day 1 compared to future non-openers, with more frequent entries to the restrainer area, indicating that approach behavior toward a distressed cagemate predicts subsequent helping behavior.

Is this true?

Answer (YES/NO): NO